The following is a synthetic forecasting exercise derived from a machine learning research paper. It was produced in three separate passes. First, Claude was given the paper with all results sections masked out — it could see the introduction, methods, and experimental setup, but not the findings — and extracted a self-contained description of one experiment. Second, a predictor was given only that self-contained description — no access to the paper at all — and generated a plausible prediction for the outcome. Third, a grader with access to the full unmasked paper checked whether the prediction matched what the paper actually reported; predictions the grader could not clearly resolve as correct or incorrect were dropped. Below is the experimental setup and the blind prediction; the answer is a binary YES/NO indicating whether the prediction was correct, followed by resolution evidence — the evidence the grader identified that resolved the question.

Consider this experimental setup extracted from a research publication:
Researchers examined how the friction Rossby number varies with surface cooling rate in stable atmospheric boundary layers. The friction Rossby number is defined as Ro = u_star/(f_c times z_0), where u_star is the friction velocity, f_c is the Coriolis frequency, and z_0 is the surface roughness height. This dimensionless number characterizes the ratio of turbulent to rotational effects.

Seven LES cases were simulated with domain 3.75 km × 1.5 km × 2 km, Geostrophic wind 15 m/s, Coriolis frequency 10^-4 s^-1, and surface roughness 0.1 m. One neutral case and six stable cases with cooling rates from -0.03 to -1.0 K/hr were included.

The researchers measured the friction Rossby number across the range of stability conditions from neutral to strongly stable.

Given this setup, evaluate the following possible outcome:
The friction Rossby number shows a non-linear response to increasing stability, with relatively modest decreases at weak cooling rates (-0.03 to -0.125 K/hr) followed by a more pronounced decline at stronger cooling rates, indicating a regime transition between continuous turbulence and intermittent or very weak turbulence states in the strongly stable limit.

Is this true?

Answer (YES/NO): NO